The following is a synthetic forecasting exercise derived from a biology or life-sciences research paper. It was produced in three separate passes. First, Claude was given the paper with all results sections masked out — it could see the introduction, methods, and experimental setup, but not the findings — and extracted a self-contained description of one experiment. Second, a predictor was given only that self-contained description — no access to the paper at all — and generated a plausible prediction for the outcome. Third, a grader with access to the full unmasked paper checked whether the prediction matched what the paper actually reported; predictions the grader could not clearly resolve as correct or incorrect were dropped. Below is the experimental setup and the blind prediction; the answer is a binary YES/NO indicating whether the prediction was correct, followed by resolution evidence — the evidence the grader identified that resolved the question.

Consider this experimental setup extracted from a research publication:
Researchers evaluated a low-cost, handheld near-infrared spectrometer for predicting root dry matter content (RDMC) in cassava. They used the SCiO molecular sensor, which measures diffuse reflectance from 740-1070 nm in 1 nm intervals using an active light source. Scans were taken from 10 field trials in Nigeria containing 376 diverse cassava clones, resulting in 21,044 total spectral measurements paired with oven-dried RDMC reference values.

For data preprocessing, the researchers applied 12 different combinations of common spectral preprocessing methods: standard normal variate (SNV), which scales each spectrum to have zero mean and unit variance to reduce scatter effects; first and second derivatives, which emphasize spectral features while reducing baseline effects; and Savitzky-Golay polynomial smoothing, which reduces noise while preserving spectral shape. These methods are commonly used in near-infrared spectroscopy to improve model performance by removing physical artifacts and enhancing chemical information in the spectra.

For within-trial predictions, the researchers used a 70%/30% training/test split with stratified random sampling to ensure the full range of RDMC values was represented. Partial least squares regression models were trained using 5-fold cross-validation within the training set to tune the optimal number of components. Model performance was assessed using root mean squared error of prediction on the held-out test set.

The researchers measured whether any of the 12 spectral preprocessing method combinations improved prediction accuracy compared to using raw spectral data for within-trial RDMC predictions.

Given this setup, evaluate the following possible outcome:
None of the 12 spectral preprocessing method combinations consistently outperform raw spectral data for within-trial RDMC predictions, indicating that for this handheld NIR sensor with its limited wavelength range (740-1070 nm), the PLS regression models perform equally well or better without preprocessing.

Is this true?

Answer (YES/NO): YES